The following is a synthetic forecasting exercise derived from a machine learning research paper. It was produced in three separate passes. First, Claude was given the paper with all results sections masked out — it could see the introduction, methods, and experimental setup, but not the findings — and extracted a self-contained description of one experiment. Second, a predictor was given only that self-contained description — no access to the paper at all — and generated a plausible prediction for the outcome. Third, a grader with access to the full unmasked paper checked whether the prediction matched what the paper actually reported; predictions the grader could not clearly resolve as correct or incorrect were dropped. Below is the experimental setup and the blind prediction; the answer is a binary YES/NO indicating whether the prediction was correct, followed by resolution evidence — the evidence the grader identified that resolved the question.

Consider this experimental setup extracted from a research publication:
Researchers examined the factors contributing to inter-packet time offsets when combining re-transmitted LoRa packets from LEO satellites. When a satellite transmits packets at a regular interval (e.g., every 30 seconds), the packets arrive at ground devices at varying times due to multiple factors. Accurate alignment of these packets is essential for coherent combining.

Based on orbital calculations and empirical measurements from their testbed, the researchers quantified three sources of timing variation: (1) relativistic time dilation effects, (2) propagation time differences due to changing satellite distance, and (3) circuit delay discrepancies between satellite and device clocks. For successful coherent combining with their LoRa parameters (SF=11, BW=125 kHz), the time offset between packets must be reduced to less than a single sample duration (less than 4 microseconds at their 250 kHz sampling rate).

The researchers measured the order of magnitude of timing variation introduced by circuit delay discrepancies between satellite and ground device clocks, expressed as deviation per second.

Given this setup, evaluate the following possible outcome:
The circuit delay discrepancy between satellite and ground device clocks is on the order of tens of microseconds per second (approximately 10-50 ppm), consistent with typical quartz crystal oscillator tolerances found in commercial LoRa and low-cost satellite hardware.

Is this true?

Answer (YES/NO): NO